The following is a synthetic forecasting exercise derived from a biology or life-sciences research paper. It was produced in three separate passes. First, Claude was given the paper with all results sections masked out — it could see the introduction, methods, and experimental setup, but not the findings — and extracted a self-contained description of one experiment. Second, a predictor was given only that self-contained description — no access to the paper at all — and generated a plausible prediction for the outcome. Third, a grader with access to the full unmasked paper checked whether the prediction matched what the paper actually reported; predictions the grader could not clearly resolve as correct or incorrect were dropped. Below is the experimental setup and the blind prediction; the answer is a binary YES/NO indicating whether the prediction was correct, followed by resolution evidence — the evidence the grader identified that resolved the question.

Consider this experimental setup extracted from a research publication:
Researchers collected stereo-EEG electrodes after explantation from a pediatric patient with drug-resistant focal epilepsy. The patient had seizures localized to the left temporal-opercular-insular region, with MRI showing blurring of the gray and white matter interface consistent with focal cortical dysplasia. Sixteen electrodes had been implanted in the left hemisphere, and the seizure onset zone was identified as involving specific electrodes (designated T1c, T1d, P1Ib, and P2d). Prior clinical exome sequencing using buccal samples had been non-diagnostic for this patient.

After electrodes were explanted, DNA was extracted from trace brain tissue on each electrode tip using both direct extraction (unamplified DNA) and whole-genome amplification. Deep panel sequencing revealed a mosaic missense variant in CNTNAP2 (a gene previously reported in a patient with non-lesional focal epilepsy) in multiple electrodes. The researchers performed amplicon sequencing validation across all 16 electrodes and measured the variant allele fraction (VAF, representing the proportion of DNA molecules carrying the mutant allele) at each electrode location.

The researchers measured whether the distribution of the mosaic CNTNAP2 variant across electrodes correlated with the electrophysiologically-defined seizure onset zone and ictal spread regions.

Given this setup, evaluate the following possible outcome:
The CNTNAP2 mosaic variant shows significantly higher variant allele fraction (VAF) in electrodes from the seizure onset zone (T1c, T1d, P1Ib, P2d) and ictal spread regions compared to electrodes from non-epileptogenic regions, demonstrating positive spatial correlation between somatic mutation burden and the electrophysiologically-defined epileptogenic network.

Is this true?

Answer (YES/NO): YES